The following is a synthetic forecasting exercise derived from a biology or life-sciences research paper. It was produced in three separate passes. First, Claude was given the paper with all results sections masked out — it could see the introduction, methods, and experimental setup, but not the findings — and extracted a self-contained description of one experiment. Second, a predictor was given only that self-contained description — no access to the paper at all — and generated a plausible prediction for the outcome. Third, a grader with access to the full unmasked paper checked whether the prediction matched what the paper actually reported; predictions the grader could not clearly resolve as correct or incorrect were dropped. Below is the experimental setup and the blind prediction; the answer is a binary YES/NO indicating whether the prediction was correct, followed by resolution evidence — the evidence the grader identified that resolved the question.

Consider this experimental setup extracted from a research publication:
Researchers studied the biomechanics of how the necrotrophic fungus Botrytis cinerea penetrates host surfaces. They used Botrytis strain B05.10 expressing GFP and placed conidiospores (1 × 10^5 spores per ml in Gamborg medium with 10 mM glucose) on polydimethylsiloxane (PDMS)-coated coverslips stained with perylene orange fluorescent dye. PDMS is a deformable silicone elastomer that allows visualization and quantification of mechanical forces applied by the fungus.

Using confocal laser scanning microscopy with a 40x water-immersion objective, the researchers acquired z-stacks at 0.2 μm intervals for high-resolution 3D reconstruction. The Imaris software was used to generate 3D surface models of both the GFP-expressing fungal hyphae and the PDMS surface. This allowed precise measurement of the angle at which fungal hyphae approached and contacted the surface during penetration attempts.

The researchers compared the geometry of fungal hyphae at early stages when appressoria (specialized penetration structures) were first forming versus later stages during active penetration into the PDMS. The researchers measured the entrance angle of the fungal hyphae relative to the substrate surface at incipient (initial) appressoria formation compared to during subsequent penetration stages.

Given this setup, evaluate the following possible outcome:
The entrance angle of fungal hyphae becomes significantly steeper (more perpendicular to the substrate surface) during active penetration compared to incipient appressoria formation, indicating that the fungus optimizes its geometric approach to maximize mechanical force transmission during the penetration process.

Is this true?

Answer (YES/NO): YES